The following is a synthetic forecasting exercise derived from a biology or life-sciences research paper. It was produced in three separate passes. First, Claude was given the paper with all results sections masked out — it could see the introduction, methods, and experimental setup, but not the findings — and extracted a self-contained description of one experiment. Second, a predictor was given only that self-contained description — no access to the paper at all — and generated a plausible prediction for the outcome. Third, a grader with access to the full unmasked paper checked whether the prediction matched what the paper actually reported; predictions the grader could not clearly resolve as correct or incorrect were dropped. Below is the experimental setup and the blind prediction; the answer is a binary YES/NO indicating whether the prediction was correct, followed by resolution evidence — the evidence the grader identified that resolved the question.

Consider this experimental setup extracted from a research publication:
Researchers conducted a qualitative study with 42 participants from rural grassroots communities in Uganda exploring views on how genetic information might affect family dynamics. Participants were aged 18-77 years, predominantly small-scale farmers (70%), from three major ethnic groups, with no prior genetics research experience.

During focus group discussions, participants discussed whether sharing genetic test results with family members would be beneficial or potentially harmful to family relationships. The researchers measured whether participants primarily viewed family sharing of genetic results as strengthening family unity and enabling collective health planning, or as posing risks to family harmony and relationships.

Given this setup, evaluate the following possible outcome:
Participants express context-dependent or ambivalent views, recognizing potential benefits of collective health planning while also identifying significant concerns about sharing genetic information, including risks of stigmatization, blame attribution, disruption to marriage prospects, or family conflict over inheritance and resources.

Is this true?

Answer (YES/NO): NO